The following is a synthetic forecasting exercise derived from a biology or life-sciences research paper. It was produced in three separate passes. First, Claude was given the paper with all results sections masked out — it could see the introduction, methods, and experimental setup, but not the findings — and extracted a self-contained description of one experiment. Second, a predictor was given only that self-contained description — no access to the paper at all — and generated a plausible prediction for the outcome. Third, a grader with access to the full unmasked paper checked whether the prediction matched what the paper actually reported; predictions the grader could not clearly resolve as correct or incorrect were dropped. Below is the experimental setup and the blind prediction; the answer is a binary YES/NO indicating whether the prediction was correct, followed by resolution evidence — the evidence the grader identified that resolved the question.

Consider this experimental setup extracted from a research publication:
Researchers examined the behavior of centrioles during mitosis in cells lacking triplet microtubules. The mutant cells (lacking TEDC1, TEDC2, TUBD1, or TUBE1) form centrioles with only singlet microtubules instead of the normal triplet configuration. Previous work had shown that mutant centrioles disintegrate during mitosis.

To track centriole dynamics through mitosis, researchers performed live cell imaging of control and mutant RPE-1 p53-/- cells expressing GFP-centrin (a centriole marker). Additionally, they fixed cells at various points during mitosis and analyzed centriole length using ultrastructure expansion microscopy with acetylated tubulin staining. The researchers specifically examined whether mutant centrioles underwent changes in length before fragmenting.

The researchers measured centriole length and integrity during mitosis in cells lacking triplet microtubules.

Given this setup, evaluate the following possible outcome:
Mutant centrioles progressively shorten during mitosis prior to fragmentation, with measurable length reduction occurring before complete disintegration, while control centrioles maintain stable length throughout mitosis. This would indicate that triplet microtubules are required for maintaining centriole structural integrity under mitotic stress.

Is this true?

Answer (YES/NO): NO